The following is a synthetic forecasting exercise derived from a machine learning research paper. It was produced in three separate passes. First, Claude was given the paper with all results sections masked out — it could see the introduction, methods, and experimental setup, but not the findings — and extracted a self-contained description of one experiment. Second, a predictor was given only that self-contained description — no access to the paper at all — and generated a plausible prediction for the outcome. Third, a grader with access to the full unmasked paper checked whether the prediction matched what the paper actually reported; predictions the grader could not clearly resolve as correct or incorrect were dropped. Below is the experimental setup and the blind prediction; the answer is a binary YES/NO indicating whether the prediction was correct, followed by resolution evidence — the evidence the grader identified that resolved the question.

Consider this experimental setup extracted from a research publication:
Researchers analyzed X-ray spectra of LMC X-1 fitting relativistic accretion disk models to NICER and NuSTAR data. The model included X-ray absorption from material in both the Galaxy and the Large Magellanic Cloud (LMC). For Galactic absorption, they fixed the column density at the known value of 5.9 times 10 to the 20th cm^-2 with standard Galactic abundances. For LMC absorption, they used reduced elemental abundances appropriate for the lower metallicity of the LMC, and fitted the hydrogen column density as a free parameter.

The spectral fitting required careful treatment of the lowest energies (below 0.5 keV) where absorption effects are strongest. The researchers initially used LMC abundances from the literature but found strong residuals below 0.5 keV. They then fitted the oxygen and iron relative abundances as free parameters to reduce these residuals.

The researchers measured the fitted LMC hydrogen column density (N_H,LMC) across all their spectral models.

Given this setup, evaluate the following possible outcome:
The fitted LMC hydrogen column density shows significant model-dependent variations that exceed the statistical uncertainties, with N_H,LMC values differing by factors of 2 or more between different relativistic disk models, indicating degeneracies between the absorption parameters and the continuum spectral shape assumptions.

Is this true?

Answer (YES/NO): NO